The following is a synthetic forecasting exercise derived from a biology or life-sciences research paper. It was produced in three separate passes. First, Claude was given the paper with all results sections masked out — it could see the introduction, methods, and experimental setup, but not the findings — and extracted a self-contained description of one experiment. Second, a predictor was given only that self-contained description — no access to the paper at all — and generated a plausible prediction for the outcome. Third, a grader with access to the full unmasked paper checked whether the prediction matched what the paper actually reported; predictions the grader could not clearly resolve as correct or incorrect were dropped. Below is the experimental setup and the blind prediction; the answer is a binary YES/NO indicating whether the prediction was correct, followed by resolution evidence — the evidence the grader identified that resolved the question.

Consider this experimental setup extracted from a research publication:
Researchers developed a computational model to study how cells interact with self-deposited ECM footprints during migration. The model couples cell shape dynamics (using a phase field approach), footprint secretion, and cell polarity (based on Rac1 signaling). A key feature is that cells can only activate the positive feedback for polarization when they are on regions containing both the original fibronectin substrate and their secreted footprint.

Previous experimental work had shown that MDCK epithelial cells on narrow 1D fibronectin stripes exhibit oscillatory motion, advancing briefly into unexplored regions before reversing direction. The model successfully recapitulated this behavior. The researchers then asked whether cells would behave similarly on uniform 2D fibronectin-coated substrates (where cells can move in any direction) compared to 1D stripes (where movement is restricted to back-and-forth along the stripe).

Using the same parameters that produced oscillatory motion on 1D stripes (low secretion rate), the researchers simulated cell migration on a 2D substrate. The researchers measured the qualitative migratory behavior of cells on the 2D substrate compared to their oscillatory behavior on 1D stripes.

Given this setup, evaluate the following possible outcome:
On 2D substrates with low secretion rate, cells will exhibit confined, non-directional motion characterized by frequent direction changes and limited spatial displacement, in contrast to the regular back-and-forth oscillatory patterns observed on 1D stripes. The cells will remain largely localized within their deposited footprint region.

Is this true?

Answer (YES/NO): NO